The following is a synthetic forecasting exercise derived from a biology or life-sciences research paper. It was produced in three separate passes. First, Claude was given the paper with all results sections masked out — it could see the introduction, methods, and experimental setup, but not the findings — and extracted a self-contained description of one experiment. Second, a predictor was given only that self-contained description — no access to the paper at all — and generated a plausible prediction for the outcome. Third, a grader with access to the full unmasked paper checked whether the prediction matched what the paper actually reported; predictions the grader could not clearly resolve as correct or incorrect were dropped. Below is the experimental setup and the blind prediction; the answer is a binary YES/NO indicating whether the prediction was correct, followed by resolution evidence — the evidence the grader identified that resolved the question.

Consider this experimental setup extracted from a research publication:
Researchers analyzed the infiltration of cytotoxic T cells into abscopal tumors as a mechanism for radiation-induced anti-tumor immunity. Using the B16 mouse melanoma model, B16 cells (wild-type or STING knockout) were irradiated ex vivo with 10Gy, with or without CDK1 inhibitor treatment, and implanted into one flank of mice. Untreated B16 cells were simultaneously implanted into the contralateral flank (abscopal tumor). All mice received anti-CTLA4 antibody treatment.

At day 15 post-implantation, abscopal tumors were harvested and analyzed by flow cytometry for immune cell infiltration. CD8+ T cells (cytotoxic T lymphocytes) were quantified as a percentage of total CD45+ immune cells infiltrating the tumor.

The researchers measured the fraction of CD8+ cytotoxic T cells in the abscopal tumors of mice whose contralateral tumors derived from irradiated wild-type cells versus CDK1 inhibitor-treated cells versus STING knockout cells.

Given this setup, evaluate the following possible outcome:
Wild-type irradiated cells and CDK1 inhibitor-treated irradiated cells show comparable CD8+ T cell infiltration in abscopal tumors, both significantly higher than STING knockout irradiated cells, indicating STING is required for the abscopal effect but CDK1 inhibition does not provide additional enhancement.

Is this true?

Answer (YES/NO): NO